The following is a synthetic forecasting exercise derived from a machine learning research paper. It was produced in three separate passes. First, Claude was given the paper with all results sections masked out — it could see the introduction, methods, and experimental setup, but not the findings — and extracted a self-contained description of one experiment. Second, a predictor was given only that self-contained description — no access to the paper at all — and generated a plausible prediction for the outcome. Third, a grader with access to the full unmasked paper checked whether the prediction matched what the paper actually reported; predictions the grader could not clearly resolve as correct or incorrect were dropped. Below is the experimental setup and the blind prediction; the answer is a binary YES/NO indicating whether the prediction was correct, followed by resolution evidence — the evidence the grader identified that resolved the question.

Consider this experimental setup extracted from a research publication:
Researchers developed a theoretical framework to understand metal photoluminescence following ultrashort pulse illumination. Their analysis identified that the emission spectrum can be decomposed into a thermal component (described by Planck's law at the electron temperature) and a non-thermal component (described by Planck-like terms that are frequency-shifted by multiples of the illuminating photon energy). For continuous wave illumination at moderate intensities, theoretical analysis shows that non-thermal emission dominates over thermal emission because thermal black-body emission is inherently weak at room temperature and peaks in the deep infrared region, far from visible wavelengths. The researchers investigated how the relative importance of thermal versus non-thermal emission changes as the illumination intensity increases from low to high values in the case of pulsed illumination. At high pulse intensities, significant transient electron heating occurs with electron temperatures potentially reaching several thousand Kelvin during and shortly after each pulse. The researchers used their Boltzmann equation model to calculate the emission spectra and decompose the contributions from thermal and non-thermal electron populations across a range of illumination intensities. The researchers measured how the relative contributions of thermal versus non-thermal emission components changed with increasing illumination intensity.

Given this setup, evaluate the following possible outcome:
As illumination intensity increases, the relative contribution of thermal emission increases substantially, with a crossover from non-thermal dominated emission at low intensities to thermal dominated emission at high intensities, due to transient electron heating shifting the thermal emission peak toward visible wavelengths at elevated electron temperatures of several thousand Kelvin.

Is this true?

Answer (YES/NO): YES